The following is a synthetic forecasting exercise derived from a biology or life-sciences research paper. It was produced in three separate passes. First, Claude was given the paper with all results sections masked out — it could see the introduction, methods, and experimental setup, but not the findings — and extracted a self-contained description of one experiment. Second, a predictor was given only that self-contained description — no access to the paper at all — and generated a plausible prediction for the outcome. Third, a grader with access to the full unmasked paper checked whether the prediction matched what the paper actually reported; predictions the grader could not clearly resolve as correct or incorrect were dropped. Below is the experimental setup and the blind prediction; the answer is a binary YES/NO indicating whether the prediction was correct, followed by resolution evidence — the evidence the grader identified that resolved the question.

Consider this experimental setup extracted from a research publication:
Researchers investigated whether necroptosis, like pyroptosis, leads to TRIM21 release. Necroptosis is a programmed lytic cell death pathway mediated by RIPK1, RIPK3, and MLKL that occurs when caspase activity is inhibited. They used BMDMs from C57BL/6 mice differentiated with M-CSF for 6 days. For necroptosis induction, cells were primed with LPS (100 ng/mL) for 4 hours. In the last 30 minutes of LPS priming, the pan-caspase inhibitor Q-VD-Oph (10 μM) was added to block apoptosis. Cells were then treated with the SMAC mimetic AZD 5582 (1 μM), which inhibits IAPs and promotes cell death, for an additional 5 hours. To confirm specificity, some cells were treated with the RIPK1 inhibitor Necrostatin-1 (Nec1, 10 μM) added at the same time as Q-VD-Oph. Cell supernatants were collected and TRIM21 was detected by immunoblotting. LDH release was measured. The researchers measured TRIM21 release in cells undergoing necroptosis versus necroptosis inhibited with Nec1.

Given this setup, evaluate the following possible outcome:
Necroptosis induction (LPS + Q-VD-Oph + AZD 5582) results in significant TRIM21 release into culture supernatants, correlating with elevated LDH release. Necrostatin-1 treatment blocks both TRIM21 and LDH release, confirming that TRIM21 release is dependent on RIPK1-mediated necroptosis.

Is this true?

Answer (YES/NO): NO